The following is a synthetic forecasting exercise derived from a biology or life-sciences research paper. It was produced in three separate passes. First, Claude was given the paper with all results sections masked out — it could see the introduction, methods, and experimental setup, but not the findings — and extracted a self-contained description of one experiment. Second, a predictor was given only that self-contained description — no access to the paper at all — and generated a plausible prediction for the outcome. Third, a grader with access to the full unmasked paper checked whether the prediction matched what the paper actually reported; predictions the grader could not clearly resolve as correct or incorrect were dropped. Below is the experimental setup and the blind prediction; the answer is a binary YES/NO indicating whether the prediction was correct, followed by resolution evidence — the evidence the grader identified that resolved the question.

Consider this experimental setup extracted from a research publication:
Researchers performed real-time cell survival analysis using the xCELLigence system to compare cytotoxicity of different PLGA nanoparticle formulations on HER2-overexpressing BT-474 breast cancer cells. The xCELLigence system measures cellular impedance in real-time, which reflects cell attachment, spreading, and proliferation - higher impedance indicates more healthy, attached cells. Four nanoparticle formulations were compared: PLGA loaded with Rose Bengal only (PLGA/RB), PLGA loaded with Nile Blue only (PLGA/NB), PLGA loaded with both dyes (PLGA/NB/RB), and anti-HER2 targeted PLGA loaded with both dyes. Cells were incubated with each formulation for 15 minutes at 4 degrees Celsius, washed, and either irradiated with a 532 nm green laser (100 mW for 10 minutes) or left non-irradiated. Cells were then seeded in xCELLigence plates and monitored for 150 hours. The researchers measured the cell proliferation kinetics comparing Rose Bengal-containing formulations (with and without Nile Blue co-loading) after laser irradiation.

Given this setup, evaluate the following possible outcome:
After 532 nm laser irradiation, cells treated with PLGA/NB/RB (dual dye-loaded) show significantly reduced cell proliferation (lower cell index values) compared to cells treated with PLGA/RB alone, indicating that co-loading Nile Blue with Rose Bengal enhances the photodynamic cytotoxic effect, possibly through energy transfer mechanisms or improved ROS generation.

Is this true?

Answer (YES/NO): NO